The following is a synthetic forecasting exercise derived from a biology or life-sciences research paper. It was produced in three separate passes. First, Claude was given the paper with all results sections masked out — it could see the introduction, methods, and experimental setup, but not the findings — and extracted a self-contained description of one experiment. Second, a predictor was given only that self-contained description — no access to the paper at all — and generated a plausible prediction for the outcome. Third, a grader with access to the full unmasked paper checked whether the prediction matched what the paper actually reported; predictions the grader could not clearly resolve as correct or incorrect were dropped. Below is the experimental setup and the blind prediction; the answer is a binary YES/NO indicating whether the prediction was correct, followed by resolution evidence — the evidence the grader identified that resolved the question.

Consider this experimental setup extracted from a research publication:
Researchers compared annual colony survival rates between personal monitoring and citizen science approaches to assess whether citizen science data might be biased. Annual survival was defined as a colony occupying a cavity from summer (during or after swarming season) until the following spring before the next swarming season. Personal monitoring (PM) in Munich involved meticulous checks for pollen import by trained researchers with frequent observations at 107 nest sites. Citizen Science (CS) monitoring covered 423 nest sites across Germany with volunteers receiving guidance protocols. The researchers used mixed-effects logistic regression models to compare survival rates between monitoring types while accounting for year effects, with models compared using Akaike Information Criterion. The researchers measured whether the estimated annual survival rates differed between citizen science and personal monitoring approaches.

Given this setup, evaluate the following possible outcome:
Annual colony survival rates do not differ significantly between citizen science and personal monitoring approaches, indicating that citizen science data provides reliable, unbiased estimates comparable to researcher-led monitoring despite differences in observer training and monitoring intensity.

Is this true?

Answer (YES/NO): NO